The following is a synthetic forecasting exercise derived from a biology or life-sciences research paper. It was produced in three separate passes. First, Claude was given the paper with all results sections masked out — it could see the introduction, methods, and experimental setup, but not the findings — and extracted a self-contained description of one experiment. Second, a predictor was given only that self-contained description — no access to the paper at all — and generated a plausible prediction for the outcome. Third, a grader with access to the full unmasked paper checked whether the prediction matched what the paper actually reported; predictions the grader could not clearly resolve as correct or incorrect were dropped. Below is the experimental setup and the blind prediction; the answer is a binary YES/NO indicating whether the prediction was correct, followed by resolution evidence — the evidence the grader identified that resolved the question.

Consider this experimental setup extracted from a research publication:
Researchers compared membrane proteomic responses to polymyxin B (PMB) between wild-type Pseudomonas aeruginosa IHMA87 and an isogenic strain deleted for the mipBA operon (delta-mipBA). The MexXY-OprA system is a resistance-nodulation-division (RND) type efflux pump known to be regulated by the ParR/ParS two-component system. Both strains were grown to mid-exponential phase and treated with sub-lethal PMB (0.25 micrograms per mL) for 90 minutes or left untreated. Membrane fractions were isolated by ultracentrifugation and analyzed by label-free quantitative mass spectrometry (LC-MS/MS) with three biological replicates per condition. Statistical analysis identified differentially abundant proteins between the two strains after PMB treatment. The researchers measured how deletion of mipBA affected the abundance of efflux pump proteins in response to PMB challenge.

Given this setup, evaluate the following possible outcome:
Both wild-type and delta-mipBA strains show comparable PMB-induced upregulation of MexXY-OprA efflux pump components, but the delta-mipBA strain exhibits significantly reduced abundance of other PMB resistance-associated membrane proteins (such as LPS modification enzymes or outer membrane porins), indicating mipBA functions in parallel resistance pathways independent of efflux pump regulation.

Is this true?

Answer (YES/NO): NO